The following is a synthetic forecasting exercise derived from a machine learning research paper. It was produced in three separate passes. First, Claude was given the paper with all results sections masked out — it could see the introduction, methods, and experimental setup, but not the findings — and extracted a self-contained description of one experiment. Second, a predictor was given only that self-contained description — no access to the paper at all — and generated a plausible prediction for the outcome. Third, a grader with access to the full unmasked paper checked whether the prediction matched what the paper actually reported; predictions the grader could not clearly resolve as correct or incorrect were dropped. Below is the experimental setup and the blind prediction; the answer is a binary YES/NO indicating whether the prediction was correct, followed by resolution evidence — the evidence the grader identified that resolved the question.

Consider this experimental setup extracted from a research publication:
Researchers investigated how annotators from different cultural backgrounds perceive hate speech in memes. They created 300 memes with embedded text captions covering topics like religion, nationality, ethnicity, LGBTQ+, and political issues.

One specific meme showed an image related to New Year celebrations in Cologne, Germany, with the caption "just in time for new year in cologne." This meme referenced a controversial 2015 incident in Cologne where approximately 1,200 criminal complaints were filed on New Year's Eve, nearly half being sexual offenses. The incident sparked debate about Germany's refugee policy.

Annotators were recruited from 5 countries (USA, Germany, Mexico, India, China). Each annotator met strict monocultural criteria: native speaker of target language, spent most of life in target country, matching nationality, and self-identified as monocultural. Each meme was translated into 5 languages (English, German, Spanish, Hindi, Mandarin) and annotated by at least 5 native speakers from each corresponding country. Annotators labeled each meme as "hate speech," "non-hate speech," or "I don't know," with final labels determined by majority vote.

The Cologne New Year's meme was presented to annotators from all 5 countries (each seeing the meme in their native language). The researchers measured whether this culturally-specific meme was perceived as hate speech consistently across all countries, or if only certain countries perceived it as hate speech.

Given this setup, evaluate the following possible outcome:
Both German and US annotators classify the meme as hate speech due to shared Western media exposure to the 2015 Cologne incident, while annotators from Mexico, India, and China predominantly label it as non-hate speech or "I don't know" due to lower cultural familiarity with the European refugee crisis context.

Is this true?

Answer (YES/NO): NO